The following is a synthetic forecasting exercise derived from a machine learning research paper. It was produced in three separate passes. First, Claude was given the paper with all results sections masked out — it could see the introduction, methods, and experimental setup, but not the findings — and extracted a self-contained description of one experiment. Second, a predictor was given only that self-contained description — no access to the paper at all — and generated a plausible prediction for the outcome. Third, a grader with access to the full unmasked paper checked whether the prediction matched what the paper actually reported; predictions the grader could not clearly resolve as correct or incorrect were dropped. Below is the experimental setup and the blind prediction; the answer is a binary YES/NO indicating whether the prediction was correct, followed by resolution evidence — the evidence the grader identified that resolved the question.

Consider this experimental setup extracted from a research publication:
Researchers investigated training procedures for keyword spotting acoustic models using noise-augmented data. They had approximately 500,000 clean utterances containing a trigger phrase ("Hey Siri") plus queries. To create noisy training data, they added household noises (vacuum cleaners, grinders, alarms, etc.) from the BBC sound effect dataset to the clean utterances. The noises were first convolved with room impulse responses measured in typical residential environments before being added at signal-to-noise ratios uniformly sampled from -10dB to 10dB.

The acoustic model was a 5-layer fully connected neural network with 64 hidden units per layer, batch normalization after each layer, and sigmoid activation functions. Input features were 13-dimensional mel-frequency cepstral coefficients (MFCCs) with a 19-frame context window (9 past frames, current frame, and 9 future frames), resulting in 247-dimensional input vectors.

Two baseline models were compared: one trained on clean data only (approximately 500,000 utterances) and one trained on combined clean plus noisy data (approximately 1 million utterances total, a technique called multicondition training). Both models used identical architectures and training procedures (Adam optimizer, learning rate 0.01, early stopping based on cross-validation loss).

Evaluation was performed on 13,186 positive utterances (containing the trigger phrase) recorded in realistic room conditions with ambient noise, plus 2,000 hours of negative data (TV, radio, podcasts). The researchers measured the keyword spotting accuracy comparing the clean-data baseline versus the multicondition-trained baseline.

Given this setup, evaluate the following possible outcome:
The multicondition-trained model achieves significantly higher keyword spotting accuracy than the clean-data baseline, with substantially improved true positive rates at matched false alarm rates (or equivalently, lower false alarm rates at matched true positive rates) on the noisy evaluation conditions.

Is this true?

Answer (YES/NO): NO